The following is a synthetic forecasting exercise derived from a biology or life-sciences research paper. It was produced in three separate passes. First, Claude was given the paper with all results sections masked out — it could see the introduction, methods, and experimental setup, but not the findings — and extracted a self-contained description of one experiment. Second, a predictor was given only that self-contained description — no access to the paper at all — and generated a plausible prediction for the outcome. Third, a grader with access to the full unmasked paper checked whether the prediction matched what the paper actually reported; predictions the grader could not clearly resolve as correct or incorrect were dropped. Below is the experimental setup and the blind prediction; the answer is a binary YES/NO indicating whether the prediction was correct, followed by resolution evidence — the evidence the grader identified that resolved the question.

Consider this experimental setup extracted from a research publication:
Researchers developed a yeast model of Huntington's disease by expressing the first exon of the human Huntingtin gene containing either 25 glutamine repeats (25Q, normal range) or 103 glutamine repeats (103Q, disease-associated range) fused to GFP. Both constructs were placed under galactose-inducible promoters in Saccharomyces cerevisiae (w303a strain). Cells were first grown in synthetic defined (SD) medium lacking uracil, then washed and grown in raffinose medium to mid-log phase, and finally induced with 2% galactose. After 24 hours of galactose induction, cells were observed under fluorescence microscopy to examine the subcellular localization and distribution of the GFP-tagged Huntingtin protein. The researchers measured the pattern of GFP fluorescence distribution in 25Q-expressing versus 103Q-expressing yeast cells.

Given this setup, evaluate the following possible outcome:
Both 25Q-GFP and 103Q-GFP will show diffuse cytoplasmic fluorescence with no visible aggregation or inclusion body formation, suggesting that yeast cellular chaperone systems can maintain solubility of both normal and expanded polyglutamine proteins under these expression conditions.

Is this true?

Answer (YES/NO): NO